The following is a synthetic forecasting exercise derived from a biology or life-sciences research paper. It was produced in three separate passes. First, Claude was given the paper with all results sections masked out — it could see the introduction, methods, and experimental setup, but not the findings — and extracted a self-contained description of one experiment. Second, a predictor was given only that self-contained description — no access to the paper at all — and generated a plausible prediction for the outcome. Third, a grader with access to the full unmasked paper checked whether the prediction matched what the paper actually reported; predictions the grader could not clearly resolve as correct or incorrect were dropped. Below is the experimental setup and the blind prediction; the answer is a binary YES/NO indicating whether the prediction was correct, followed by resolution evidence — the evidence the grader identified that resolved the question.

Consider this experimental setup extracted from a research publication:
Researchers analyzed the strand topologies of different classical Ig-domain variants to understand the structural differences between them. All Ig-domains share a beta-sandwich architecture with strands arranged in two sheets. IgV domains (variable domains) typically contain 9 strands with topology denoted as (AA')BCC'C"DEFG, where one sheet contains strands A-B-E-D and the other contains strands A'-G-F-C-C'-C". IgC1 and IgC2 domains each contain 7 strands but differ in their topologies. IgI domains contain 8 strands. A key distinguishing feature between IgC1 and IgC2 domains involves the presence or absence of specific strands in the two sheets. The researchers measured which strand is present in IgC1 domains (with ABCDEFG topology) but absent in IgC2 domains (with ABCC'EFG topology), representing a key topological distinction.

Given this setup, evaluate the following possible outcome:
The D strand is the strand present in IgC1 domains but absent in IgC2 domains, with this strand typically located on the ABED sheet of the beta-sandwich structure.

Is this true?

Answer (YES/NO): YES